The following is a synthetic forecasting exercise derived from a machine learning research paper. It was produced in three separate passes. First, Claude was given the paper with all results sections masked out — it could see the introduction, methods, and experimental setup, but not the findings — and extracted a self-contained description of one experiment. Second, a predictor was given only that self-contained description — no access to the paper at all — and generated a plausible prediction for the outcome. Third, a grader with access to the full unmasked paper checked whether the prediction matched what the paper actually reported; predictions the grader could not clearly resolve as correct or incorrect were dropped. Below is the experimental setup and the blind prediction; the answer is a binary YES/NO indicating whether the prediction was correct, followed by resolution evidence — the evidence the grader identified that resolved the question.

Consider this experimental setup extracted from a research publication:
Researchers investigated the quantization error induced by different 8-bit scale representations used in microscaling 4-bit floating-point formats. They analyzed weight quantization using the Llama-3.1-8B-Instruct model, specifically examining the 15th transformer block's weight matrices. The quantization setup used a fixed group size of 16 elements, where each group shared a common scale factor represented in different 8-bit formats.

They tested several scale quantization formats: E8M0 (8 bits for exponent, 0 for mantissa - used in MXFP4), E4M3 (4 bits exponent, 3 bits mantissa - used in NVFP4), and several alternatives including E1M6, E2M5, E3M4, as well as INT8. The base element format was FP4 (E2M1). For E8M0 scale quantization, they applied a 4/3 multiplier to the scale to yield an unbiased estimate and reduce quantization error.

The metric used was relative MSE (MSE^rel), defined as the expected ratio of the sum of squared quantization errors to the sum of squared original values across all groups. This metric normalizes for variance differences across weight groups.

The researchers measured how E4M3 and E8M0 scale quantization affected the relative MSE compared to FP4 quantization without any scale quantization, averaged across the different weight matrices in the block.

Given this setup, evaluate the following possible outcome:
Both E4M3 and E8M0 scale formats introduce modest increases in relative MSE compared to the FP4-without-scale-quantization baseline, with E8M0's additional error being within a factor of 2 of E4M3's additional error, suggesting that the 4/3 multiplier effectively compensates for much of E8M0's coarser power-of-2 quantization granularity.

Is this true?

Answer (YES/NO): NO